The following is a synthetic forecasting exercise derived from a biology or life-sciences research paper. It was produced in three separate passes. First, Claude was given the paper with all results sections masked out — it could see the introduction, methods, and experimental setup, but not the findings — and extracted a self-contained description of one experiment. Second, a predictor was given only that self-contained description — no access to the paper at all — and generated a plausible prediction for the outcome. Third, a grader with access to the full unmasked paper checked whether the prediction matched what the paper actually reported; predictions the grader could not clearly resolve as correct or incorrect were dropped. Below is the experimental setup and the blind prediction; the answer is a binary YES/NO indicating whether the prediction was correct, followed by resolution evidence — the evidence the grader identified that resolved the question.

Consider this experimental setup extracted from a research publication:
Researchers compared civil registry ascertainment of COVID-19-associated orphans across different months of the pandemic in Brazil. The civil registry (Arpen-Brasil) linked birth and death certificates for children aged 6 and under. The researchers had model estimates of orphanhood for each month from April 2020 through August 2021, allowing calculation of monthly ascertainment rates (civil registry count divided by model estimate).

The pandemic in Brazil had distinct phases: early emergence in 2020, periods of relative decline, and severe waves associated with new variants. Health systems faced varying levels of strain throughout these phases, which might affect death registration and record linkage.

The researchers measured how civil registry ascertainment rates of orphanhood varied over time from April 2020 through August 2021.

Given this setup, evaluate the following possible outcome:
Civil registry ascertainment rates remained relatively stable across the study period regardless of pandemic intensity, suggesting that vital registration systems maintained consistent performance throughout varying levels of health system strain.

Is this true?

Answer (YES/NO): NO